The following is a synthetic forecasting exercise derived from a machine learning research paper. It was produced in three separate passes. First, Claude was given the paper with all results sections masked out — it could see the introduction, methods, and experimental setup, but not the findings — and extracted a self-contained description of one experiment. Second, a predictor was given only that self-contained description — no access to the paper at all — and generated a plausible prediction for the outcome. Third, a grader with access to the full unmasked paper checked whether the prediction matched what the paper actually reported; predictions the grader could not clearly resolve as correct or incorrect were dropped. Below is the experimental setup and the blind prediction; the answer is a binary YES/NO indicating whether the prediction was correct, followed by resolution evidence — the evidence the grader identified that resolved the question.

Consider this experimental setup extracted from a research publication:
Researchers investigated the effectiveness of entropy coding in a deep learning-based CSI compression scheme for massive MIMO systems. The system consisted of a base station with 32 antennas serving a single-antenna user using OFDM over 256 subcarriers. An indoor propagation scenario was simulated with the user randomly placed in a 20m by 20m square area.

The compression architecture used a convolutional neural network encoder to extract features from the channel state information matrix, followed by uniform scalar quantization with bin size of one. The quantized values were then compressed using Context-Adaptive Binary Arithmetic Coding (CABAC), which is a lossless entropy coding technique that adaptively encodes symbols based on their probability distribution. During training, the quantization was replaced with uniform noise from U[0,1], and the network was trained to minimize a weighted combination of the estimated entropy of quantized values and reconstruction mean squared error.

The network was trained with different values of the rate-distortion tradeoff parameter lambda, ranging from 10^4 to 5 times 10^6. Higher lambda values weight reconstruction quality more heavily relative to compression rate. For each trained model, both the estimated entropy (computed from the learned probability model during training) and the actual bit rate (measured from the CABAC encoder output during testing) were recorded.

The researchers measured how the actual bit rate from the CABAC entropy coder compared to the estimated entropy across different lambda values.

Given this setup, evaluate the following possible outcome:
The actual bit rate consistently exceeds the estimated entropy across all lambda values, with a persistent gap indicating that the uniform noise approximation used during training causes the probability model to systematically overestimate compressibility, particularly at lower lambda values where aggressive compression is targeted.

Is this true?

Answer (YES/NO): NO